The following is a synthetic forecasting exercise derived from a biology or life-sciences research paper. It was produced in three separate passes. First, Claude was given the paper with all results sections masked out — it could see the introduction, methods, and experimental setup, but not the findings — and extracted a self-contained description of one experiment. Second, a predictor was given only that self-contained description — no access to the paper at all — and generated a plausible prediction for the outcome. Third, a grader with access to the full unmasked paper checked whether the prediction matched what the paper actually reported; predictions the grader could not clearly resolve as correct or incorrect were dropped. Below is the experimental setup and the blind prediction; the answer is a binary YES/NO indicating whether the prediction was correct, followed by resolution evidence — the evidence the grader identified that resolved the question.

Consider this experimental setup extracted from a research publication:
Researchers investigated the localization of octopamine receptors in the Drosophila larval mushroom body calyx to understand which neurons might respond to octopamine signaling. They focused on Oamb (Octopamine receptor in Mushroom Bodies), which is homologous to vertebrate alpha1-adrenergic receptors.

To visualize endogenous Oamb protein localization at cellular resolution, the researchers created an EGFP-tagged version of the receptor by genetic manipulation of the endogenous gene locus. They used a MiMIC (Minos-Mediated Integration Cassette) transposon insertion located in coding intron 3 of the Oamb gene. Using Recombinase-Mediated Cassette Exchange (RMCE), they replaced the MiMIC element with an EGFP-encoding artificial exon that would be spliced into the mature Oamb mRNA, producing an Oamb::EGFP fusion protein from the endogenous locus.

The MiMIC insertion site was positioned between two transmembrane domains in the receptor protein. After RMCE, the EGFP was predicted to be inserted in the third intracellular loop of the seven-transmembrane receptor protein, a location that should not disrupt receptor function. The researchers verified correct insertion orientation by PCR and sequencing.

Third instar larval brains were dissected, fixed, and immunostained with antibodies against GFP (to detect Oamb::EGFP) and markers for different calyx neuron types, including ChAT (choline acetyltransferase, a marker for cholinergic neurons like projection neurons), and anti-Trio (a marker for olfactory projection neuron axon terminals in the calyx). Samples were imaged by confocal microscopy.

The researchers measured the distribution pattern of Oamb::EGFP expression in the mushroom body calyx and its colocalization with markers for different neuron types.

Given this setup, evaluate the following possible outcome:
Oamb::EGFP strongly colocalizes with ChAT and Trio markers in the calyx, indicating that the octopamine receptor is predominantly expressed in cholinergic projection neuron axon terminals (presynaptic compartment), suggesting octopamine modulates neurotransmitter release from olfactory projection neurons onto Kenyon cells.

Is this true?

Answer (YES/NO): YES